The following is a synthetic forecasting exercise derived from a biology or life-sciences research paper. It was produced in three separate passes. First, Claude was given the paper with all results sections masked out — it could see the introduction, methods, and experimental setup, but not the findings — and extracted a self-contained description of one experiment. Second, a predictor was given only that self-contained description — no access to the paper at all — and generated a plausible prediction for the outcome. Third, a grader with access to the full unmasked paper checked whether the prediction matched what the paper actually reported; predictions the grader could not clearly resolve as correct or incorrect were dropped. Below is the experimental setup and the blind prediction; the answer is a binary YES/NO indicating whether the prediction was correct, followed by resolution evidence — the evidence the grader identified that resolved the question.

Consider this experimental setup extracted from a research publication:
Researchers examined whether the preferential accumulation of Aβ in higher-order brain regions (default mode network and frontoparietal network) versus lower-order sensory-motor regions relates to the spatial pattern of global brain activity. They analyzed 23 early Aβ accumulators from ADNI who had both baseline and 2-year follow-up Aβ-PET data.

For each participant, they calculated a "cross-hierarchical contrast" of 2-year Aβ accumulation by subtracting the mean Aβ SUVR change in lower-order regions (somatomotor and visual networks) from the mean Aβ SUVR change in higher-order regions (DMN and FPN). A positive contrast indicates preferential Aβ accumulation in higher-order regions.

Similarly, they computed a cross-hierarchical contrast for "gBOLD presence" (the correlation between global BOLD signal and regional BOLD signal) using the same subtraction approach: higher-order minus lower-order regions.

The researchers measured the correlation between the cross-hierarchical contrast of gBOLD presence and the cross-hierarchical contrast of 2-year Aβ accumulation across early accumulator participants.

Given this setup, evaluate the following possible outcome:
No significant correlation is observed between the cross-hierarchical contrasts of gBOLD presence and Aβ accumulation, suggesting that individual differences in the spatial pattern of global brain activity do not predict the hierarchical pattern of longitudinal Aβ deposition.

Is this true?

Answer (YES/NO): NO